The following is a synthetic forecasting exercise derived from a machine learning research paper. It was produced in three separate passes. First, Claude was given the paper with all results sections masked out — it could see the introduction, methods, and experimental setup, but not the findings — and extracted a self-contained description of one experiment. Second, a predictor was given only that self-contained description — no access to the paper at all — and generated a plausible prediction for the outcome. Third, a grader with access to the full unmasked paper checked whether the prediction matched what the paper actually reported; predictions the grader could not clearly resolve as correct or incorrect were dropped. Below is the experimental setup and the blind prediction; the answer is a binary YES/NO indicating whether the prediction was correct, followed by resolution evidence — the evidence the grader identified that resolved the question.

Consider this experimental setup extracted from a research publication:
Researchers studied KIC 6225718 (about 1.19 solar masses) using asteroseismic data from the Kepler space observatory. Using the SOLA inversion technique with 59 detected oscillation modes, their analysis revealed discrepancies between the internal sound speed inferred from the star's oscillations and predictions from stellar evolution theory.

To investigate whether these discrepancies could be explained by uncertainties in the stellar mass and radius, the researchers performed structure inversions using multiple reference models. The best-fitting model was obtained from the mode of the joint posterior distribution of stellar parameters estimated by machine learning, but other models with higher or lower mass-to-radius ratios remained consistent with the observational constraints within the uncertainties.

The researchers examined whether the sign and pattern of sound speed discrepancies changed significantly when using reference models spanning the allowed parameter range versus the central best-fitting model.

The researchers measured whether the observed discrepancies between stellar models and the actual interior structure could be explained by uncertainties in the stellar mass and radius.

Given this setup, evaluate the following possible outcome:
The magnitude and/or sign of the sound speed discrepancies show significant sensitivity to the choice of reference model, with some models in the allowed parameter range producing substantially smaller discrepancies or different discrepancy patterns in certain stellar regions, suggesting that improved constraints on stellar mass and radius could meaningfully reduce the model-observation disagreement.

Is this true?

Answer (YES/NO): NO